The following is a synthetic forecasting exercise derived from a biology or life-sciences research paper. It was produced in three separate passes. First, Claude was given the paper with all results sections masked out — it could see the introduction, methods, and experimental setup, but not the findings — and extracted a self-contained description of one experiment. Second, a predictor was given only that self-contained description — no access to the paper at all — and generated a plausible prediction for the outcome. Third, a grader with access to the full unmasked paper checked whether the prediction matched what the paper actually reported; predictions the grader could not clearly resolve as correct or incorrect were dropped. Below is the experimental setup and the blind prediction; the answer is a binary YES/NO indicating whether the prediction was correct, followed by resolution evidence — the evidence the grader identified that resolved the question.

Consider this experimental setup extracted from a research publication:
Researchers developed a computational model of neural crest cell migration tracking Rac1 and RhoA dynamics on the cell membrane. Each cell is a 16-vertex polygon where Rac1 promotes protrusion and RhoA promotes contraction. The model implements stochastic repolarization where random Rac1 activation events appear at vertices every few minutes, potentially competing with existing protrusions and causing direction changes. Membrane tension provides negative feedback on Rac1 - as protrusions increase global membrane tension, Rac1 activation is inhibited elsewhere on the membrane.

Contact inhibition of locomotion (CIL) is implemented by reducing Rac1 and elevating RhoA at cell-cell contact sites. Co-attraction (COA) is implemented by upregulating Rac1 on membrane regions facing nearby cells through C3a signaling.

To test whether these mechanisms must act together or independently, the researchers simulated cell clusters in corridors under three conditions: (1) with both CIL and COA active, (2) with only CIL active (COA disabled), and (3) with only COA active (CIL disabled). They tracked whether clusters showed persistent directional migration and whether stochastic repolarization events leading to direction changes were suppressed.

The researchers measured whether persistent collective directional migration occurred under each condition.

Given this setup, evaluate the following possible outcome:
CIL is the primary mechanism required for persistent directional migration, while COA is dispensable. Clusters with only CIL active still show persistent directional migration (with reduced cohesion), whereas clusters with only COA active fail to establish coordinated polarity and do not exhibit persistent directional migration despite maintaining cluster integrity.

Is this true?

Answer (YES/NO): NO